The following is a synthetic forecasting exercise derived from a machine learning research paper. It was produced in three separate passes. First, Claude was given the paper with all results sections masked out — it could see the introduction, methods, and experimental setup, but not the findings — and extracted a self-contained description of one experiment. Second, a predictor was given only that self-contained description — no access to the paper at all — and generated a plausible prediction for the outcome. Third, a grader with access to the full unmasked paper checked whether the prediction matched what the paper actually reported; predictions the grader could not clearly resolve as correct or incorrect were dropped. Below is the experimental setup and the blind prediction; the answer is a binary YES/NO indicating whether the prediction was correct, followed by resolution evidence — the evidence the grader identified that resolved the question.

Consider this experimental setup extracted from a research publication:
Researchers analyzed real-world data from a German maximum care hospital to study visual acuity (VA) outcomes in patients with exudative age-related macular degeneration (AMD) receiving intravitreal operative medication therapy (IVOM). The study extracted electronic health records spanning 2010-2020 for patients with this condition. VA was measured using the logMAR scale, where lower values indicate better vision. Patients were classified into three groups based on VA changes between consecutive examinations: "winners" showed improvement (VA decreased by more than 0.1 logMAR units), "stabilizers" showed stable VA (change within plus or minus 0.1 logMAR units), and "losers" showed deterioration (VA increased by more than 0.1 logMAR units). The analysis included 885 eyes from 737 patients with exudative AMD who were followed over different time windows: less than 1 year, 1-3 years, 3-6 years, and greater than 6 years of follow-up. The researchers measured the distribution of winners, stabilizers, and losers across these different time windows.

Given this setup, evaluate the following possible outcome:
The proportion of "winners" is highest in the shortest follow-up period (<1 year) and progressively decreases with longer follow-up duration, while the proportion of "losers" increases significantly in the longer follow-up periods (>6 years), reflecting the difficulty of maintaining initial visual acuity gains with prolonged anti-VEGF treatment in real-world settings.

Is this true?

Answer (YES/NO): YES